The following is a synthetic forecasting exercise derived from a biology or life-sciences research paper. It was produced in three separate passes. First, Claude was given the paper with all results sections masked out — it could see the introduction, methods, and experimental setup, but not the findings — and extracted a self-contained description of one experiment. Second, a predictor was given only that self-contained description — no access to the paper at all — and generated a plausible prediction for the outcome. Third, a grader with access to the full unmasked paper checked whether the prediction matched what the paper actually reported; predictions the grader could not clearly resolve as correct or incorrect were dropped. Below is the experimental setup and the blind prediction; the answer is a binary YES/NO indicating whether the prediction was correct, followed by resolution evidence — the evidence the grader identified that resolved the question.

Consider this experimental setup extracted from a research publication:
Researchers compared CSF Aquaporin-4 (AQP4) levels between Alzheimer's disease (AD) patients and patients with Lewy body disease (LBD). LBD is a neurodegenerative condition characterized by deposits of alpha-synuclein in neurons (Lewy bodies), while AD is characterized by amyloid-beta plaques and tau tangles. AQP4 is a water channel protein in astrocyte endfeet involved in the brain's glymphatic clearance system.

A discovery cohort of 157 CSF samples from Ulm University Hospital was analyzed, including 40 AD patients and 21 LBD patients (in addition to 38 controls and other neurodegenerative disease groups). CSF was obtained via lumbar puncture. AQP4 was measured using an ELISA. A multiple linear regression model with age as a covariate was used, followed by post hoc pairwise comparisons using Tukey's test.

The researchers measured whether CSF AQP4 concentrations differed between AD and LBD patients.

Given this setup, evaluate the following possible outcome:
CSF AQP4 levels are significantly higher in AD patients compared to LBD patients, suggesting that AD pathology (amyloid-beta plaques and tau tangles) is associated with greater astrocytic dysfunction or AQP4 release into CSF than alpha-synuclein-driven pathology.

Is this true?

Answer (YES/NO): YES